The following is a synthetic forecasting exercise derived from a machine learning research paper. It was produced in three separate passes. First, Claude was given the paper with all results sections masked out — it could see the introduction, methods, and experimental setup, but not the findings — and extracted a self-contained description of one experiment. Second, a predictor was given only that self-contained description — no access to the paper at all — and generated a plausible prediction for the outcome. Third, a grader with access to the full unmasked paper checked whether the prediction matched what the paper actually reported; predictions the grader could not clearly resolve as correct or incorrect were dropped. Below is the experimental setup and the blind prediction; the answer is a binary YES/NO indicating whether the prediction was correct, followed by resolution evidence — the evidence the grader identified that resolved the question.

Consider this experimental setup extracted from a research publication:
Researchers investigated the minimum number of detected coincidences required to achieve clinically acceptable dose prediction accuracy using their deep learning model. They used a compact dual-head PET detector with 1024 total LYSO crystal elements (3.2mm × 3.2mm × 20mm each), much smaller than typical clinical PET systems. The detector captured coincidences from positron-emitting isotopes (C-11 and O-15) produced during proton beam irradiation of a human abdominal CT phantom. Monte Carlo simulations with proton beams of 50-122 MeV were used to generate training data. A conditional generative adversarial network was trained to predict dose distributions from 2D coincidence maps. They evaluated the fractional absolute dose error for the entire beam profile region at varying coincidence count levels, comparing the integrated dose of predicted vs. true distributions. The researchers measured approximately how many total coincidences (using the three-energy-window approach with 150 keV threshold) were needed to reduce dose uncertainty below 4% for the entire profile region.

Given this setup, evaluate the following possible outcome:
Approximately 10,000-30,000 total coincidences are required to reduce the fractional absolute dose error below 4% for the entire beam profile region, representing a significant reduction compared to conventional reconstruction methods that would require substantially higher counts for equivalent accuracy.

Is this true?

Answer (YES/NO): YES